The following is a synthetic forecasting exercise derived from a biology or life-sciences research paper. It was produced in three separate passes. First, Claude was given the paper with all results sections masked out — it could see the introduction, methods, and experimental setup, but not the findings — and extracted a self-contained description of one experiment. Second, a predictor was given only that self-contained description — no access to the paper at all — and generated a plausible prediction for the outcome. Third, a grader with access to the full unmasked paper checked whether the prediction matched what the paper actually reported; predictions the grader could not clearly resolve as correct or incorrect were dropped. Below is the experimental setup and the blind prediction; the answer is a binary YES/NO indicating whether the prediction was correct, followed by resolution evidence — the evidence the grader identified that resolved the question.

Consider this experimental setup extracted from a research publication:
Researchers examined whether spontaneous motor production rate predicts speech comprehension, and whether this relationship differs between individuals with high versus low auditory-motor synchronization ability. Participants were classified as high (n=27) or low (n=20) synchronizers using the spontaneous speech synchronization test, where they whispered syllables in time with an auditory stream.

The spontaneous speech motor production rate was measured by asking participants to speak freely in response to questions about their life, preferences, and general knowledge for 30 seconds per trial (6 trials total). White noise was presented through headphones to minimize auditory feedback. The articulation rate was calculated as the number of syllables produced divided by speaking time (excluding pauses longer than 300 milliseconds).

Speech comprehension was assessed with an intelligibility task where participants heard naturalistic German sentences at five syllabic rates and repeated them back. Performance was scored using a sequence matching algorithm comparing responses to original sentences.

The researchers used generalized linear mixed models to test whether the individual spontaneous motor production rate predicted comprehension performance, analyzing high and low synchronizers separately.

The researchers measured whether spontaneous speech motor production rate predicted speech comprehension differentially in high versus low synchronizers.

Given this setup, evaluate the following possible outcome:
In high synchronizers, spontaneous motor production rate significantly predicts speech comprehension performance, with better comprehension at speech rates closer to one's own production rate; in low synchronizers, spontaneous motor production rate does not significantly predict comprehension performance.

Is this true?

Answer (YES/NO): NO